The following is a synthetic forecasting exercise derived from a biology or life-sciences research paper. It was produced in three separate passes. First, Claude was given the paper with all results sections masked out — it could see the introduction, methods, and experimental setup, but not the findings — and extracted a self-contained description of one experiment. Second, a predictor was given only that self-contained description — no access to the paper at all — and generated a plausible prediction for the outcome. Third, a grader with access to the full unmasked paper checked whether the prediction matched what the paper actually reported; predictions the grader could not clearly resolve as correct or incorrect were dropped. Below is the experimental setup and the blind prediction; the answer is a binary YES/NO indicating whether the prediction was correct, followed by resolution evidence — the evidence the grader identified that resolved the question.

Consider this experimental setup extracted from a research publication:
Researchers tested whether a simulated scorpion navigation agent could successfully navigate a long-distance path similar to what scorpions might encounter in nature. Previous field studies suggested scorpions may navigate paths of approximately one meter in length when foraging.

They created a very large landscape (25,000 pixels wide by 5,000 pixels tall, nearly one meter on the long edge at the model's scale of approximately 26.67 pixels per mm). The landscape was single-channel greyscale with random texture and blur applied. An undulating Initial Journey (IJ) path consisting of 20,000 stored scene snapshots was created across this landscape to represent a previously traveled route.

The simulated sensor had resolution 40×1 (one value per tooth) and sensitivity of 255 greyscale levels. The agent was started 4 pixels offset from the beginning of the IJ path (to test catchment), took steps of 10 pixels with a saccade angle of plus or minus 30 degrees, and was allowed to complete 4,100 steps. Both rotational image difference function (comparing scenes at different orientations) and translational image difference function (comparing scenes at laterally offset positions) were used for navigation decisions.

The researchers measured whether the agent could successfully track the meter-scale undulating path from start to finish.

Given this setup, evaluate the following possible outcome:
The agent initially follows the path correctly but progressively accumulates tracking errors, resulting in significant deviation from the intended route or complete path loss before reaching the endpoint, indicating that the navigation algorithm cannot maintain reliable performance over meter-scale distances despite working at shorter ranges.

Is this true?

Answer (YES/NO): NO